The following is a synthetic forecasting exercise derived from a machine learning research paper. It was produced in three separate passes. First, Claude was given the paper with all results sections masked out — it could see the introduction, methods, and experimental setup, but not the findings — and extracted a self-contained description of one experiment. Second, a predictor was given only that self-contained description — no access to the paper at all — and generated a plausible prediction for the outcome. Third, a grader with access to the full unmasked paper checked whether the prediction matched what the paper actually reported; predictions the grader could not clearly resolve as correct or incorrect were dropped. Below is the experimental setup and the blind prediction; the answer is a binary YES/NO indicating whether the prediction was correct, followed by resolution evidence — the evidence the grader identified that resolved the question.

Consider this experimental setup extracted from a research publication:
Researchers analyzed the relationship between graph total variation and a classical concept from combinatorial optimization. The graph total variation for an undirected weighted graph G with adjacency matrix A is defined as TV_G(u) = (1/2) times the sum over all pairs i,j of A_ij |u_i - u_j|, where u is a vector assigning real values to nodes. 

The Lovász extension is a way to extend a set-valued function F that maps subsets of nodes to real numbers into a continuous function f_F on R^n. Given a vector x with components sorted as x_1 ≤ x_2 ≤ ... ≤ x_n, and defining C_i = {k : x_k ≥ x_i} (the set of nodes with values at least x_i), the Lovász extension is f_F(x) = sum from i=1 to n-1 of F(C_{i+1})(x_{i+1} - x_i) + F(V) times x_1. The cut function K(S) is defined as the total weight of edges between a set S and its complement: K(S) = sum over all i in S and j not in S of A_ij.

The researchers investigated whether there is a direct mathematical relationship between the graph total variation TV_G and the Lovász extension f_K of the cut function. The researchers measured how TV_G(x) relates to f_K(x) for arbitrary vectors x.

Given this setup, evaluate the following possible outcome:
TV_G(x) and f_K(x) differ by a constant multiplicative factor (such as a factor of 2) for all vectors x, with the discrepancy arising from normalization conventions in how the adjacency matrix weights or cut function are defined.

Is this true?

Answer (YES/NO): NO